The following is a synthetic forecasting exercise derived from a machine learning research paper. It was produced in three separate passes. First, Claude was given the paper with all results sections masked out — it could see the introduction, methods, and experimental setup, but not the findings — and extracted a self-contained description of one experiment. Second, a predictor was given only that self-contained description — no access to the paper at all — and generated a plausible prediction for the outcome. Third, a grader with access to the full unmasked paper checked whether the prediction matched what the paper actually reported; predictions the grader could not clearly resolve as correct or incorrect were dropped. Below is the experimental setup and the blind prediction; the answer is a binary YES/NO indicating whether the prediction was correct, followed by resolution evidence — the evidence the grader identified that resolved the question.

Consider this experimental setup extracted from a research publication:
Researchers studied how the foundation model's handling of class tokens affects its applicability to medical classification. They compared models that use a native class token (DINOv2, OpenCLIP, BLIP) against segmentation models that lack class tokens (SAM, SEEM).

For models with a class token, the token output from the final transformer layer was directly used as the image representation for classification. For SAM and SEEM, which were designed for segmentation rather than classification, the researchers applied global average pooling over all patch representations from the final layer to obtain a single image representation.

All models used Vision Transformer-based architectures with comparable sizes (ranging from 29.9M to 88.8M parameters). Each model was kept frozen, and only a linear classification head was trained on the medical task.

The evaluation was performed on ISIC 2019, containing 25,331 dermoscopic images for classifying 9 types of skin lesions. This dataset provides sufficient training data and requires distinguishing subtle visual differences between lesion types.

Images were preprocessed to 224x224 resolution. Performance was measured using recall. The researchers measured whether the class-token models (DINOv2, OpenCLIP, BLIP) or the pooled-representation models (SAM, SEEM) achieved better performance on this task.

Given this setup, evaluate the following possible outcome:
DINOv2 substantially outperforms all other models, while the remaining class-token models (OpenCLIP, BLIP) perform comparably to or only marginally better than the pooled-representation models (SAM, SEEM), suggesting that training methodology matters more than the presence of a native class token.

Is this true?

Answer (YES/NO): NO